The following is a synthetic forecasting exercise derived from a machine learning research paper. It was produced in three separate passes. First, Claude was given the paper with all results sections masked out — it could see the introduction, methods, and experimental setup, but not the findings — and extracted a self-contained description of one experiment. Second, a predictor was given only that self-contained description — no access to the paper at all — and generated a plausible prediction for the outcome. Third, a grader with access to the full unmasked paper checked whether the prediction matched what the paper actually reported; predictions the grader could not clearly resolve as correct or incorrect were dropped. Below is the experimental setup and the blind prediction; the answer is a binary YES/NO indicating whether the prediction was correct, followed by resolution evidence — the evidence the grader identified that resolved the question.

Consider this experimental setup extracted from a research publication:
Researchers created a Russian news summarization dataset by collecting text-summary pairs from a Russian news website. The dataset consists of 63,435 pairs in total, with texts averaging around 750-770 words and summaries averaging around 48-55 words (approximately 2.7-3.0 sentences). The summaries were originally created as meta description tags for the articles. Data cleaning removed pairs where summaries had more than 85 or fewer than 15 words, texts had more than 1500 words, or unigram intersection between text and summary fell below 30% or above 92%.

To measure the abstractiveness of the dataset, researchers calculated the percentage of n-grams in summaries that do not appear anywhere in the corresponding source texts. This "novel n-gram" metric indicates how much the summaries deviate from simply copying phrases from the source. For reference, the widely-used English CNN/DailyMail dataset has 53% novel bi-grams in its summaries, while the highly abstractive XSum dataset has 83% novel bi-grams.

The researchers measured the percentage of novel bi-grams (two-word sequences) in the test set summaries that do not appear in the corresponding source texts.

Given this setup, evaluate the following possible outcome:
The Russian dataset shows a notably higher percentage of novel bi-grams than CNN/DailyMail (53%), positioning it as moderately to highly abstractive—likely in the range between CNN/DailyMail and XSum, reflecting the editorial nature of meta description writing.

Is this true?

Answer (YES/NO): YES